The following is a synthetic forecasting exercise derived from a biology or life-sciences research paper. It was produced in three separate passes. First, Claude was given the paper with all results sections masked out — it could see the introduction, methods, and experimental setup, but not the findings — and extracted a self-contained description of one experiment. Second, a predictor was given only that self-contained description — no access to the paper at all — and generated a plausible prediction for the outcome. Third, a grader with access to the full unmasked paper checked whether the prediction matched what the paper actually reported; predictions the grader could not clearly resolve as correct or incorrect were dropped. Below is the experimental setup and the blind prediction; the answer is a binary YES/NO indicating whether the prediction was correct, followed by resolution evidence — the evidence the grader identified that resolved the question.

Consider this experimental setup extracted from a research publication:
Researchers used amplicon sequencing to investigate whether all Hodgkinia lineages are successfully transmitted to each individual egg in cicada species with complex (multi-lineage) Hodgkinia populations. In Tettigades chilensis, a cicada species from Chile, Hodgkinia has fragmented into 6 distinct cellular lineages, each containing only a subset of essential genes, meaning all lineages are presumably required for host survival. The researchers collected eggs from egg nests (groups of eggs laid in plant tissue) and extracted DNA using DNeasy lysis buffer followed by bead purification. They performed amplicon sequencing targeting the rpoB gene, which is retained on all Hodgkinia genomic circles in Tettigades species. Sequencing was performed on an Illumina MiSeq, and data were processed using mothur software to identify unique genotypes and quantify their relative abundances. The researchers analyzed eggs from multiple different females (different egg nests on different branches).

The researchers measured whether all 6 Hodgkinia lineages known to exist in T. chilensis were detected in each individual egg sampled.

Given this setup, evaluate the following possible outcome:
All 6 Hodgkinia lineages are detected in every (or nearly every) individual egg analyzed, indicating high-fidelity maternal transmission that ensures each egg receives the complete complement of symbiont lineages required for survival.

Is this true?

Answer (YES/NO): YES